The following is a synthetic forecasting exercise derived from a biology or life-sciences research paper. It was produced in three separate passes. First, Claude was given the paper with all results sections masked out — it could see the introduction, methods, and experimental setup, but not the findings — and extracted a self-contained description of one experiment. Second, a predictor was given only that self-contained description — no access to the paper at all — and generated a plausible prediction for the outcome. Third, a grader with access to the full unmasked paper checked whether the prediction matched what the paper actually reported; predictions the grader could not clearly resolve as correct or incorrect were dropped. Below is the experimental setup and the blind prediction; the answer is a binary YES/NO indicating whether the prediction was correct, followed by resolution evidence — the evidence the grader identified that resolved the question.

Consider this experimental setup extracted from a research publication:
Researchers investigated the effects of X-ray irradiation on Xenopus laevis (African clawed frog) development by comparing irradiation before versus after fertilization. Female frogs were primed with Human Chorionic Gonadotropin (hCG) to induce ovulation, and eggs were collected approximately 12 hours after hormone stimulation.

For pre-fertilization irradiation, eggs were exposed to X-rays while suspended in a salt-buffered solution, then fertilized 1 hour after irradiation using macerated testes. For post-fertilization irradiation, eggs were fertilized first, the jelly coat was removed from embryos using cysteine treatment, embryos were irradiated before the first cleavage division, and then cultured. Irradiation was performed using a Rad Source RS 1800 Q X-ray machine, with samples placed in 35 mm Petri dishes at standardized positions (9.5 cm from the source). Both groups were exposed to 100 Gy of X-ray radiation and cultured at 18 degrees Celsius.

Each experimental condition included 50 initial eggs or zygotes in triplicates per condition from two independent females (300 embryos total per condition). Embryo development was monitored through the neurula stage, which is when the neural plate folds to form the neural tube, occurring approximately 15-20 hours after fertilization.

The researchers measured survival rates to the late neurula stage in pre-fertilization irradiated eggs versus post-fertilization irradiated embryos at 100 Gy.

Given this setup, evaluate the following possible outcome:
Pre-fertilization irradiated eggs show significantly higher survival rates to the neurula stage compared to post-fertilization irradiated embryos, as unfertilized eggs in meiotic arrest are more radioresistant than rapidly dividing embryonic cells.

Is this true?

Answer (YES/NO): YES